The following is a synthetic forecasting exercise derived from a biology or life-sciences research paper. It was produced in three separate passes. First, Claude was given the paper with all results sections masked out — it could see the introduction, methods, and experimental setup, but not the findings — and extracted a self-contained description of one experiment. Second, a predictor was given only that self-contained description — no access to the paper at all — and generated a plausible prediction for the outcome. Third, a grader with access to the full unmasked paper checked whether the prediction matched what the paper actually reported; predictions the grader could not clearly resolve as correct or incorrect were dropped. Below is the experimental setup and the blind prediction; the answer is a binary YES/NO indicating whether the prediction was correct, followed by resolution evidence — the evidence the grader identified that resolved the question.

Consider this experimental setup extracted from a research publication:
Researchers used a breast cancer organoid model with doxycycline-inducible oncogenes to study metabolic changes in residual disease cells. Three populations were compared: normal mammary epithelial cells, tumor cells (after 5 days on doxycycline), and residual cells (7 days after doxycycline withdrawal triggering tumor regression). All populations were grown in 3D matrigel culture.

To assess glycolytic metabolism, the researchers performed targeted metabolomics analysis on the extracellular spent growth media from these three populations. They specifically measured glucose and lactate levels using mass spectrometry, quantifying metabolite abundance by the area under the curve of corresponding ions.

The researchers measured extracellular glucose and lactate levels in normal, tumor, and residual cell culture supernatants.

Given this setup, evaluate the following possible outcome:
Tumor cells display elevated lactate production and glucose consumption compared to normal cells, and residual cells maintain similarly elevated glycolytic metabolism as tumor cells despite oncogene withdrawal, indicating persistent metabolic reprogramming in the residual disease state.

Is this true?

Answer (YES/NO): YES